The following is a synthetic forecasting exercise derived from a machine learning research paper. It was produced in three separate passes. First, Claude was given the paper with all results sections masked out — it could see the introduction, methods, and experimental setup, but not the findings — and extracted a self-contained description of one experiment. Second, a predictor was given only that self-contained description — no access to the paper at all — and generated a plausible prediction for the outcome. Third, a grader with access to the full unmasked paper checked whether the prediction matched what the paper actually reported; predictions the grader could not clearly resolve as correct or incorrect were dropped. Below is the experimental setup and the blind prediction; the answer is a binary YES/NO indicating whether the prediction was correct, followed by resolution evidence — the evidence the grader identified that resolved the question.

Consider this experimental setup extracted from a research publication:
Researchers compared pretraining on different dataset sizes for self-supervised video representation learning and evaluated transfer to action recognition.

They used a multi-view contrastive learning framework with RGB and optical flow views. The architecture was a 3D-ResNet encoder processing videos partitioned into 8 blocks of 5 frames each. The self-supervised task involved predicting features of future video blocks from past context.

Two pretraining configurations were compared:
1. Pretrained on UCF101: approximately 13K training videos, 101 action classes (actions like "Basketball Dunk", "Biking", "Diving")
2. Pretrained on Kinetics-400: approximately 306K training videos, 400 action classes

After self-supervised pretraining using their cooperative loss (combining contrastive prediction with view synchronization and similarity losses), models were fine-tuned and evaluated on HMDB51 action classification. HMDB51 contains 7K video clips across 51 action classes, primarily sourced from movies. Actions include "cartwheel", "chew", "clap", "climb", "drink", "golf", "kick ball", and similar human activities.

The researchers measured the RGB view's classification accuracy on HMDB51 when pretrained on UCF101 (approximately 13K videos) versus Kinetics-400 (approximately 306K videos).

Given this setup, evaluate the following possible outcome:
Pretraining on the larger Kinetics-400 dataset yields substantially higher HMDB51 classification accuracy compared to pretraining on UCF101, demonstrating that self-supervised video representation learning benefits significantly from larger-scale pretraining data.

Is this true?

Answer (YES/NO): YES